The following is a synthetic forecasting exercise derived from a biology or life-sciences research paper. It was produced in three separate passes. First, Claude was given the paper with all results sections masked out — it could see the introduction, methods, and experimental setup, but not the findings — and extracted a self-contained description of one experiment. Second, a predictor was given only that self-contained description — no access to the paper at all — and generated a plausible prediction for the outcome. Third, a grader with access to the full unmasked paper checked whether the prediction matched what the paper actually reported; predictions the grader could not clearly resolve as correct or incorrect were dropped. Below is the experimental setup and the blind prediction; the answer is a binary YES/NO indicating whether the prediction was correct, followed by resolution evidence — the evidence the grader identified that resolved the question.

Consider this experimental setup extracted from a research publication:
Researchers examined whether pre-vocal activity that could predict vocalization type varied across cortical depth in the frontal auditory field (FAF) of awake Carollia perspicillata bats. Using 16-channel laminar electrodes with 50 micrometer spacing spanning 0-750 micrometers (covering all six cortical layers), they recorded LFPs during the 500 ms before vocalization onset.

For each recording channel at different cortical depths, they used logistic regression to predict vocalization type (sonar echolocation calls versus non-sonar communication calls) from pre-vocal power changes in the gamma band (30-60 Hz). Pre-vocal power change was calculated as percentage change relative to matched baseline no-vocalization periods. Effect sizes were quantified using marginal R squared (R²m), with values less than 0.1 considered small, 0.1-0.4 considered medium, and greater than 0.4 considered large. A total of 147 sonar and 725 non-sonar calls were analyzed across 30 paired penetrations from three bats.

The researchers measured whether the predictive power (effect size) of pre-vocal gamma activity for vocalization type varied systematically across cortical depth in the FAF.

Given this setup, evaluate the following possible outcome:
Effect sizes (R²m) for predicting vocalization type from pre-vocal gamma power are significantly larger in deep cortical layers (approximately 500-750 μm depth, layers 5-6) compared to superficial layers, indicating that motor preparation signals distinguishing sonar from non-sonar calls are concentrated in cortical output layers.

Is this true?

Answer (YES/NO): NO